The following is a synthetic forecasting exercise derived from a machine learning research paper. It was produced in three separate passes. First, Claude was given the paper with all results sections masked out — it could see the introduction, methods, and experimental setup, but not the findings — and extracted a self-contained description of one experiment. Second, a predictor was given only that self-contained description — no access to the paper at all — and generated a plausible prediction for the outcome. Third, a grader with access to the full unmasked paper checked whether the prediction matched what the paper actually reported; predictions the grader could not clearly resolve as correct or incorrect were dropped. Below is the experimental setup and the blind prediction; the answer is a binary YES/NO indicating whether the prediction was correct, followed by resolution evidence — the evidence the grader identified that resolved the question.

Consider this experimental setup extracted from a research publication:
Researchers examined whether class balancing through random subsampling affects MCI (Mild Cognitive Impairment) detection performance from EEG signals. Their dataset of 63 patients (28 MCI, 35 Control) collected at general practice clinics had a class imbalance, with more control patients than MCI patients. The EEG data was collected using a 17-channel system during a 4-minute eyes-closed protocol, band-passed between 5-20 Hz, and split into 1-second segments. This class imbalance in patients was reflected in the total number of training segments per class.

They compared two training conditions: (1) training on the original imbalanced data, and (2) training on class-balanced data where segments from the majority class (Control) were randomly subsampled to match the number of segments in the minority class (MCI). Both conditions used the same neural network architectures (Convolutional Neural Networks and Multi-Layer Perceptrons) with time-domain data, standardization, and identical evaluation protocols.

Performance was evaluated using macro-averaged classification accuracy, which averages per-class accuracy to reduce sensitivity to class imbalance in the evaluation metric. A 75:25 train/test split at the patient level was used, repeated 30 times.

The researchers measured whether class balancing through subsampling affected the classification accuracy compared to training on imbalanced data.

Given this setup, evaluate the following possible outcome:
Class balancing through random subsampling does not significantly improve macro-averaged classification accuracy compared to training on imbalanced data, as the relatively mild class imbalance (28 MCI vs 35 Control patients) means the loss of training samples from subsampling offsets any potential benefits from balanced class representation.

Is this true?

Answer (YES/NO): YES